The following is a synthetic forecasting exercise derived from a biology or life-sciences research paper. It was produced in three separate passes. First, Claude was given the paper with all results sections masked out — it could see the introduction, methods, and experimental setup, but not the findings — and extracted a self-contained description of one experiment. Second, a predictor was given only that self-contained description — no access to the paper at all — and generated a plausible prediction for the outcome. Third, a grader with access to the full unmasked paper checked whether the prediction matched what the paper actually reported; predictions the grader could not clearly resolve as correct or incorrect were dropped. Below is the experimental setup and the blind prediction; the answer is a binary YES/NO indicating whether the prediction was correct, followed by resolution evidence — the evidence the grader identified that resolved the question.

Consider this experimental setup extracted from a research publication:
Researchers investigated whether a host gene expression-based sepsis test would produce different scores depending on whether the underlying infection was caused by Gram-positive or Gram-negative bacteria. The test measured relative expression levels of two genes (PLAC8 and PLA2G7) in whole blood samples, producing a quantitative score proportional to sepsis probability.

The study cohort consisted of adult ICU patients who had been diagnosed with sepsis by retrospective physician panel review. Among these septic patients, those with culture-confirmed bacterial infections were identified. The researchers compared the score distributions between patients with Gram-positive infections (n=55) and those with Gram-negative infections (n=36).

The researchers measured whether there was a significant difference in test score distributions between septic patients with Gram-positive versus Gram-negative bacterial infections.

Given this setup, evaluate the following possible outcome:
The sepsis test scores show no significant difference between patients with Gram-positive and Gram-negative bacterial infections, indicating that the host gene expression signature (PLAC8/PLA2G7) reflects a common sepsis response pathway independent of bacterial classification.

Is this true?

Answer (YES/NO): YES